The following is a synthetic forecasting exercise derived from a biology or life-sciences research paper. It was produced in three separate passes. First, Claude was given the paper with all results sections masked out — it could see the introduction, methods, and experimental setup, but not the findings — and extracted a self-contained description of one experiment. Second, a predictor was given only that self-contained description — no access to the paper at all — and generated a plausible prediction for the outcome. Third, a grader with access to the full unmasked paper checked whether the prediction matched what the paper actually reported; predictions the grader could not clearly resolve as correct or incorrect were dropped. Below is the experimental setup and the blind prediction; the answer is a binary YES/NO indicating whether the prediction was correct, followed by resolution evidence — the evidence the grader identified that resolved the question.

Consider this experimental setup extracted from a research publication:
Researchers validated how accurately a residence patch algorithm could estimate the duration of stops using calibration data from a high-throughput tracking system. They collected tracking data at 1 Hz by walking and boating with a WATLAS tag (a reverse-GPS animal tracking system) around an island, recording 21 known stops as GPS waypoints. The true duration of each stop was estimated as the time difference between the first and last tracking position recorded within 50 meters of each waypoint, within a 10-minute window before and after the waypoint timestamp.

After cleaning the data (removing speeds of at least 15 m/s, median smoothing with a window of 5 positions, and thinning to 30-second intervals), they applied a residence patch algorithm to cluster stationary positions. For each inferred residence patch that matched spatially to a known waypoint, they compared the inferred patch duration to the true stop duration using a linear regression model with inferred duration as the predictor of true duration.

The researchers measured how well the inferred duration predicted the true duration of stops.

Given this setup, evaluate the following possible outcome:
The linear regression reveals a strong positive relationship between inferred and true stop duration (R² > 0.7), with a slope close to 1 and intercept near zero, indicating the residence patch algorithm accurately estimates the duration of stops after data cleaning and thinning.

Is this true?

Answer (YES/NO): YES